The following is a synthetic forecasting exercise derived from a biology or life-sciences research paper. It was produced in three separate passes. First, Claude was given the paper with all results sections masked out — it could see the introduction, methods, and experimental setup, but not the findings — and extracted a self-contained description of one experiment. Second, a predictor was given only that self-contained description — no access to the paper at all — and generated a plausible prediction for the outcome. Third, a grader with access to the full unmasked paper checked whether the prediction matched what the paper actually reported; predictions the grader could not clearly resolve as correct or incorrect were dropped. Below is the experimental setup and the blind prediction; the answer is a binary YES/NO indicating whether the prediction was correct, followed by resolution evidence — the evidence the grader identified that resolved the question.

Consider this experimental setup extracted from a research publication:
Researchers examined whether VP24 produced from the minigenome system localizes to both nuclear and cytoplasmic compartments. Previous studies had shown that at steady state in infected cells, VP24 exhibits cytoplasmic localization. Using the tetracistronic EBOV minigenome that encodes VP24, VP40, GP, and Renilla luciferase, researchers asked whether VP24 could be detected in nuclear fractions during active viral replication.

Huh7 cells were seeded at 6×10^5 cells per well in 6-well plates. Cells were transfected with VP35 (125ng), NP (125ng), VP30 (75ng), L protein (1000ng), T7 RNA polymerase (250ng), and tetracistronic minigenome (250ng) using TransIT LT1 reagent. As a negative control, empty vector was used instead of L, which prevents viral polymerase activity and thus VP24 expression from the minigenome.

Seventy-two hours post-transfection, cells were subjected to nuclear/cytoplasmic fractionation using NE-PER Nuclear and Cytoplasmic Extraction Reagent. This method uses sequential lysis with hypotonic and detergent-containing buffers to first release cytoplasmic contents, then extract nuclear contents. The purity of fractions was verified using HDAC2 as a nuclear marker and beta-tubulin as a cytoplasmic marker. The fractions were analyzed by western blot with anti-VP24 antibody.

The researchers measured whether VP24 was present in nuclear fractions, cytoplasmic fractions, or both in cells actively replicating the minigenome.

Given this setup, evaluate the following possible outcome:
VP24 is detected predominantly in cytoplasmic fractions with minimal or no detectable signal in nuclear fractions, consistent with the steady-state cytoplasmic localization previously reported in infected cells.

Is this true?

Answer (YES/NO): NO